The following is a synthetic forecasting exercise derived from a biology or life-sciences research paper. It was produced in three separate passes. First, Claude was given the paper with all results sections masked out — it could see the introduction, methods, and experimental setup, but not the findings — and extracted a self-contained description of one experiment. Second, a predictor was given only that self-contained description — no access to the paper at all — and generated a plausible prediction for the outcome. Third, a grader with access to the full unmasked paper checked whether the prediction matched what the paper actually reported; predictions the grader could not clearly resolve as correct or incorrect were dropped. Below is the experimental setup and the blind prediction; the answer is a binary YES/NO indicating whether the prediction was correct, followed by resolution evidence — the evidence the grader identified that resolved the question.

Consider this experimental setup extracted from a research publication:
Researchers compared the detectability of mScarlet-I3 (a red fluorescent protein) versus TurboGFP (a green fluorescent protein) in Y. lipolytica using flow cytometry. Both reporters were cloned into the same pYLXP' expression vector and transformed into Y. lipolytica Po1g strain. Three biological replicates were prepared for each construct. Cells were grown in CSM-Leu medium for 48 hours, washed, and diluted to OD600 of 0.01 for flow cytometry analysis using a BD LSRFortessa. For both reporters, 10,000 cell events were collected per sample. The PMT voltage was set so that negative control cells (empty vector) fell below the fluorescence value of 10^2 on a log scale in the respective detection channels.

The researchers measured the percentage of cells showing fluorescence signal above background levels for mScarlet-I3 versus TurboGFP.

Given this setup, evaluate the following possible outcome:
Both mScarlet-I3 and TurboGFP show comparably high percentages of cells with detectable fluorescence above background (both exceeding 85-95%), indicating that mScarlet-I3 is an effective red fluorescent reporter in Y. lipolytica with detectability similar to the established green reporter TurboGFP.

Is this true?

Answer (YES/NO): NO